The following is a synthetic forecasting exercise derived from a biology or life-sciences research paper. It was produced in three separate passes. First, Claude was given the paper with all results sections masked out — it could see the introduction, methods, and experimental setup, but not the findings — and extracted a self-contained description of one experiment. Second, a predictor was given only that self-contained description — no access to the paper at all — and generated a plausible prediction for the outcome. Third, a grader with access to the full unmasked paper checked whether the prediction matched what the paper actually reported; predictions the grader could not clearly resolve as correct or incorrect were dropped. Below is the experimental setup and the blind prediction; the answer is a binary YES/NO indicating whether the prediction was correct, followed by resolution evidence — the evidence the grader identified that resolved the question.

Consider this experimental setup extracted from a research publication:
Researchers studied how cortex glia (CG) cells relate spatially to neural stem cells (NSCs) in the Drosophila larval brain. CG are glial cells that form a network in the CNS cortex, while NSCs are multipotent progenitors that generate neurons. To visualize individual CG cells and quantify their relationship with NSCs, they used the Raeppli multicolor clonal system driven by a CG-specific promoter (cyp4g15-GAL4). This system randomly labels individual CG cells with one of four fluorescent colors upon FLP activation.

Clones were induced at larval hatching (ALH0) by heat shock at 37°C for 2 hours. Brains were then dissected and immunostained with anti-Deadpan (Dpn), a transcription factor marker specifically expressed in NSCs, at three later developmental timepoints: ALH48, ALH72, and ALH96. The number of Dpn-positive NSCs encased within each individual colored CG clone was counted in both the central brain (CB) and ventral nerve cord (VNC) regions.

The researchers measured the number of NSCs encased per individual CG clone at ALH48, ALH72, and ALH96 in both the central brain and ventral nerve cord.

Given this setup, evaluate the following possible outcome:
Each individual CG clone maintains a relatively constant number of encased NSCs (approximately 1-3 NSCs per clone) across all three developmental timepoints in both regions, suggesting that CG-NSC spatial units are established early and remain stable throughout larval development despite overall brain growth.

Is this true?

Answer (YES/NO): NO